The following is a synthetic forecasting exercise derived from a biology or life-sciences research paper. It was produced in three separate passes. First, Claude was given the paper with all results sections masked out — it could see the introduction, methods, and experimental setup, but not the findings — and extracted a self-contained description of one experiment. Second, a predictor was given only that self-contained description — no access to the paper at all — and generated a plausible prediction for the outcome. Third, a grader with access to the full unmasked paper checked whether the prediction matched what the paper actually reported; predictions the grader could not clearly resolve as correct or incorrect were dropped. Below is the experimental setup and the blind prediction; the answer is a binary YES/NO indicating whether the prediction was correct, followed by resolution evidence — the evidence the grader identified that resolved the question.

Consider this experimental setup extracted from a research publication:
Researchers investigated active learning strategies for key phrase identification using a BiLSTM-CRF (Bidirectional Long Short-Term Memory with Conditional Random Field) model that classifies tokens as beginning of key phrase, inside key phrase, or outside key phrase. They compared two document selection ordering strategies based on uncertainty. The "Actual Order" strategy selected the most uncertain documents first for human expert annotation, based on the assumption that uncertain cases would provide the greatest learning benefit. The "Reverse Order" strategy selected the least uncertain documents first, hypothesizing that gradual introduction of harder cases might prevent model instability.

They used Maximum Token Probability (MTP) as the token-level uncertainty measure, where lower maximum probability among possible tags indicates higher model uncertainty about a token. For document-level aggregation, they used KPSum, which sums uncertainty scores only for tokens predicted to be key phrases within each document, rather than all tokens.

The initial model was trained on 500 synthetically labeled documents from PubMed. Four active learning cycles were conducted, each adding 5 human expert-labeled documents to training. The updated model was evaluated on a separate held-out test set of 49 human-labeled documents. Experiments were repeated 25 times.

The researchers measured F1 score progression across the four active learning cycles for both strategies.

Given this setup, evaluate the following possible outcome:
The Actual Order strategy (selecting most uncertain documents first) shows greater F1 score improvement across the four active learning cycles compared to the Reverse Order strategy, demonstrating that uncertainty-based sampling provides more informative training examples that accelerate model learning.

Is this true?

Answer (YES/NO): YES